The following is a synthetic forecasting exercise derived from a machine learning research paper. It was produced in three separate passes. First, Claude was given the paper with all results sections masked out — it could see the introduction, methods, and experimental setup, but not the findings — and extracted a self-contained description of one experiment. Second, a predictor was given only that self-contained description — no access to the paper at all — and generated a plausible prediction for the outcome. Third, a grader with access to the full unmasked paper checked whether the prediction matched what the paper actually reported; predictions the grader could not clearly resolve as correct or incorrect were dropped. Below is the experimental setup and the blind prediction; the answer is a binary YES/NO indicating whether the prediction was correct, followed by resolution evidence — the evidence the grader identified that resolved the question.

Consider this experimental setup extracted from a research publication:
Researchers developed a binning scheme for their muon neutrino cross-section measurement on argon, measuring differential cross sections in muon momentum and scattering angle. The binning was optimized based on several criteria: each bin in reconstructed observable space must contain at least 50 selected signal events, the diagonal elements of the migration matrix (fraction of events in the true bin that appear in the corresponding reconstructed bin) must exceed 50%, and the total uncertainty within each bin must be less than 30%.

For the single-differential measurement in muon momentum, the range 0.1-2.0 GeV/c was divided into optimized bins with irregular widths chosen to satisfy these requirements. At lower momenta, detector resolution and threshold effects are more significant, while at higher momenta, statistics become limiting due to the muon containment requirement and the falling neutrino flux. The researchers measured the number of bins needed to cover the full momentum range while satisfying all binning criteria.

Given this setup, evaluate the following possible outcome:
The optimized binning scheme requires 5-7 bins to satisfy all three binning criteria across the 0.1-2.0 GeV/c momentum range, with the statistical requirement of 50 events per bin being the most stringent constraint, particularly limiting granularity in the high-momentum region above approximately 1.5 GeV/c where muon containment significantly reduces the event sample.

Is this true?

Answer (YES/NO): NO